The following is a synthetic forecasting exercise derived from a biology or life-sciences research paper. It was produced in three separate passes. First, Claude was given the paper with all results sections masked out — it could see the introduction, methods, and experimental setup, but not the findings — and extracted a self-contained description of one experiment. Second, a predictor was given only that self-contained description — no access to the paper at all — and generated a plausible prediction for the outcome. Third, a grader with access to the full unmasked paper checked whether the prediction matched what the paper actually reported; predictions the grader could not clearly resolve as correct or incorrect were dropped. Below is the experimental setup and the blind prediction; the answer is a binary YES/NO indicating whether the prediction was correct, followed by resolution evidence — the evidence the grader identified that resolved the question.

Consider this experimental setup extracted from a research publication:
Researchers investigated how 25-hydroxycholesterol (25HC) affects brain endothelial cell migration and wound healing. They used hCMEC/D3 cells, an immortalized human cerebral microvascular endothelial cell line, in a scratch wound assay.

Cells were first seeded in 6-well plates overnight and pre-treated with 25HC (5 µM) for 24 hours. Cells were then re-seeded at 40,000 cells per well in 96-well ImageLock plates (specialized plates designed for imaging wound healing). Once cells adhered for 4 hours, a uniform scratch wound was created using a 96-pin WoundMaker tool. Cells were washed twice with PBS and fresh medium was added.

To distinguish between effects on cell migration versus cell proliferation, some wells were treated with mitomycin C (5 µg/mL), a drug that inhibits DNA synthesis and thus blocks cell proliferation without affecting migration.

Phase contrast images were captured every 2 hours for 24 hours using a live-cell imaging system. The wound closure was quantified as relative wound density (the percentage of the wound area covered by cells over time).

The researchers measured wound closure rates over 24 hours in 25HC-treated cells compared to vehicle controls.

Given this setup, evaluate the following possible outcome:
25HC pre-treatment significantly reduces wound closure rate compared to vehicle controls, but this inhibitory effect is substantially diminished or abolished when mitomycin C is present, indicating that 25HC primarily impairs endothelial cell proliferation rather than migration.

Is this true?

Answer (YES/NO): NO